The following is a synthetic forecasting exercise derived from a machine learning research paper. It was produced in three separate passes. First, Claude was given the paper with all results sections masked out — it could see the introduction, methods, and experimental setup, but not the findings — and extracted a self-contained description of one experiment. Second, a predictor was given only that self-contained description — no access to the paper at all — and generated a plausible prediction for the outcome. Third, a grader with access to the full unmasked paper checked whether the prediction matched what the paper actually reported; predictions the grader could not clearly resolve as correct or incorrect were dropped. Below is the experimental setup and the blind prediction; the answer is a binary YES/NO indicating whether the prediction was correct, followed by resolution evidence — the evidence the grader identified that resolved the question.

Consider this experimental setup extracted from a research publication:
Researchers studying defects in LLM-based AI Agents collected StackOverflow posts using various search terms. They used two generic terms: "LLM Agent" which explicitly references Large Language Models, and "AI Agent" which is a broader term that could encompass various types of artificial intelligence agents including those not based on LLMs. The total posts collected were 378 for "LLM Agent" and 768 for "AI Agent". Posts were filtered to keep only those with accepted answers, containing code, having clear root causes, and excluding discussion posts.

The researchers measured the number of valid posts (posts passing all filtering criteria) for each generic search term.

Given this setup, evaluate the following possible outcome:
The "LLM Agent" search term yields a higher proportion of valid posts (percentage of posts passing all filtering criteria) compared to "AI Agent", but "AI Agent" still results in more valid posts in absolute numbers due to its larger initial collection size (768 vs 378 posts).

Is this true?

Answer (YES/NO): NO